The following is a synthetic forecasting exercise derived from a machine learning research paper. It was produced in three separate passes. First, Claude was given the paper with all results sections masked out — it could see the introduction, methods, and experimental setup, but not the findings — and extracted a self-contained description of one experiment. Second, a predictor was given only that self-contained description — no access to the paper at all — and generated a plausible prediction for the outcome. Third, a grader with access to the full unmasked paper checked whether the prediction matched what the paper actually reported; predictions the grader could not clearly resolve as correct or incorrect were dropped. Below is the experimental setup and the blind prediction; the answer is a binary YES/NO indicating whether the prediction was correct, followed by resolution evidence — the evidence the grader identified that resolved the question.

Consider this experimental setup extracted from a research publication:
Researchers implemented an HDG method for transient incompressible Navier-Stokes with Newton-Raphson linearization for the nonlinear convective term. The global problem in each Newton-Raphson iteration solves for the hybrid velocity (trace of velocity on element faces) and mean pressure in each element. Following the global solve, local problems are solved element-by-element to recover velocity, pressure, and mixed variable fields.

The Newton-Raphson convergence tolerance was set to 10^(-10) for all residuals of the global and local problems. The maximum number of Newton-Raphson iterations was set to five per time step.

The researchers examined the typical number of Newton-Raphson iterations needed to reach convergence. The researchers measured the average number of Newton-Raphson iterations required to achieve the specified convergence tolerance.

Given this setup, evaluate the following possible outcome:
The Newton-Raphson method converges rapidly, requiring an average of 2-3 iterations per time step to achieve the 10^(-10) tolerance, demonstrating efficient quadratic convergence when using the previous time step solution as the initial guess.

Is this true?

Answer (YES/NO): YES